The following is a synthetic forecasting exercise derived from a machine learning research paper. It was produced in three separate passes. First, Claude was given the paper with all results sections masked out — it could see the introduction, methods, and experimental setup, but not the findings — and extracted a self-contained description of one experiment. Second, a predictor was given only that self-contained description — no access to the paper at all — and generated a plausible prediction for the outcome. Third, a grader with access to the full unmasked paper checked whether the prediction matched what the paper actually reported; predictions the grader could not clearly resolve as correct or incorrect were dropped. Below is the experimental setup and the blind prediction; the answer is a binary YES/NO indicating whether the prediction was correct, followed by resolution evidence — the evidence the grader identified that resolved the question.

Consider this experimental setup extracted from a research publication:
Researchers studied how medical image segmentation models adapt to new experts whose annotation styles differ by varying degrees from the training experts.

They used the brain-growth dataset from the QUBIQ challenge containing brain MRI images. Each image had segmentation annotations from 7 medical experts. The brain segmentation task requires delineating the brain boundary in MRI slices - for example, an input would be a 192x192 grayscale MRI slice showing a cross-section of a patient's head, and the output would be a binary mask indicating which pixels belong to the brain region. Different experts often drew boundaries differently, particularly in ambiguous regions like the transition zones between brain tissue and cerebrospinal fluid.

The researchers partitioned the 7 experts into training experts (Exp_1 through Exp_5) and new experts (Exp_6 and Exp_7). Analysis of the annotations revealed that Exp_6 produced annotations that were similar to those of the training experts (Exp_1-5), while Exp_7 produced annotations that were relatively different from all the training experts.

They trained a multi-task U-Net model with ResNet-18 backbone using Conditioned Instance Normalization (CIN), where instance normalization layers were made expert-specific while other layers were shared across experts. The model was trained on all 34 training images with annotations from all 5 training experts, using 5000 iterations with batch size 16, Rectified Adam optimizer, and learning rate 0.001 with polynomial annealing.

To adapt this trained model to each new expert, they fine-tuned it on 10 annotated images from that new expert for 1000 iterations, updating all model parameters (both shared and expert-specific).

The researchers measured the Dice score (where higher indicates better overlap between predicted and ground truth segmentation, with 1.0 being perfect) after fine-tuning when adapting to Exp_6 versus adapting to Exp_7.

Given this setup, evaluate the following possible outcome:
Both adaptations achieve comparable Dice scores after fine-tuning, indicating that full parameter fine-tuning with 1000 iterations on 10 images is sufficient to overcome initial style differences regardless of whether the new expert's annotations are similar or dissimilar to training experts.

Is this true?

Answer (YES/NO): NO